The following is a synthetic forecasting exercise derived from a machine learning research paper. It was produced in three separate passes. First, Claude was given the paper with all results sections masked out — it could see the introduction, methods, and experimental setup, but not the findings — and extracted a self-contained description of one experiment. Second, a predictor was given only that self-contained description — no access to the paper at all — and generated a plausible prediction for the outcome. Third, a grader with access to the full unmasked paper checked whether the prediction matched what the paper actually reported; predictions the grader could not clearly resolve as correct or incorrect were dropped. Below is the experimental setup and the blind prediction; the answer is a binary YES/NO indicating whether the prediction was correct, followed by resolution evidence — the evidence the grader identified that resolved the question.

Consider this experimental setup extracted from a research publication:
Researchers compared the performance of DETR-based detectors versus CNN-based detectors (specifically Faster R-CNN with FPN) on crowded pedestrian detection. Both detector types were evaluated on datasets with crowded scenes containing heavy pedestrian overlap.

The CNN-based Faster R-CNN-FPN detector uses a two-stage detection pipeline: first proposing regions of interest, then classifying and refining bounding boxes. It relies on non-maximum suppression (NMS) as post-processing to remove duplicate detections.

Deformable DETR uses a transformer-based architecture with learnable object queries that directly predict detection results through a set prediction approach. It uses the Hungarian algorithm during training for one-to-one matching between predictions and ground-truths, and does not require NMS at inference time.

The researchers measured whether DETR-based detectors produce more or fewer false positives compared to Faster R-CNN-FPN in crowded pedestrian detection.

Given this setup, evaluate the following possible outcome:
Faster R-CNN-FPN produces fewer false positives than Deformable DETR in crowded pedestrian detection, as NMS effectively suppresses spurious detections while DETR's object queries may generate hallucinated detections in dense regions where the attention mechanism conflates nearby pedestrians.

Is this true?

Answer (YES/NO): YES